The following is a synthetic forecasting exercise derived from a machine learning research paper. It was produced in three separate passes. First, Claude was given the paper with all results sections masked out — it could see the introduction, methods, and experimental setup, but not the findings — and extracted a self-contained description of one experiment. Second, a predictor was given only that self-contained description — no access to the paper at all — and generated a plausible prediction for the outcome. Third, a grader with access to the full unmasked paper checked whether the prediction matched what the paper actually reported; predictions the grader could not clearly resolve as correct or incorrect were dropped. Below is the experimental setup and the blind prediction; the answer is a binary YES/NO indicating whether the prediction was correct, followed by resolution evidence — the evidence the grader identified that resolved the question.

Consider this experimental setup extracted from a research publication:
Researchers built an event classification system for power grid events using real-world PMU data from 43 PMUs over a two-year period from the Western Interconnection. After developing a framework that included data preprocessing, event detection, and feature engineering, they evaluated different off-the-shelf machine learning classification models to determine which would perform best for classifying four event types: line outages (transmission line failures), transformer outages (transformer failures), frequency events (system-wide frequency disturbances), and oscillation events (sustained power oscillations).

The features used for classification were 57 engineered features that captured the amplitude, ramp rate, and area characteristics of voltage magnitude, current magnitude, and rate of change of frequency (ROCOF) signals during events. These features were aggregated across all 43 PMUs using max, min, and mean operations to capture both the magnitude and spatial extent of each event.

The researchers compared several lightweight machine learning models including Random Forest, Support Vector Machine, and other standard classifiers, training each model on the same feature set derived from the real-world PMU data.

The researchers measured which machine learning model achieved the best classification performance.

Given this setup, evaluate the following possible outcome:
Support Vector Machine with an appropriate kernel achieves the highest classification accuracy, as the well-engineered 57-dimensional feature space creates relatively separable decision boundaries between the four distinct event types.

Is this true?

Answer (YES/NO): NO